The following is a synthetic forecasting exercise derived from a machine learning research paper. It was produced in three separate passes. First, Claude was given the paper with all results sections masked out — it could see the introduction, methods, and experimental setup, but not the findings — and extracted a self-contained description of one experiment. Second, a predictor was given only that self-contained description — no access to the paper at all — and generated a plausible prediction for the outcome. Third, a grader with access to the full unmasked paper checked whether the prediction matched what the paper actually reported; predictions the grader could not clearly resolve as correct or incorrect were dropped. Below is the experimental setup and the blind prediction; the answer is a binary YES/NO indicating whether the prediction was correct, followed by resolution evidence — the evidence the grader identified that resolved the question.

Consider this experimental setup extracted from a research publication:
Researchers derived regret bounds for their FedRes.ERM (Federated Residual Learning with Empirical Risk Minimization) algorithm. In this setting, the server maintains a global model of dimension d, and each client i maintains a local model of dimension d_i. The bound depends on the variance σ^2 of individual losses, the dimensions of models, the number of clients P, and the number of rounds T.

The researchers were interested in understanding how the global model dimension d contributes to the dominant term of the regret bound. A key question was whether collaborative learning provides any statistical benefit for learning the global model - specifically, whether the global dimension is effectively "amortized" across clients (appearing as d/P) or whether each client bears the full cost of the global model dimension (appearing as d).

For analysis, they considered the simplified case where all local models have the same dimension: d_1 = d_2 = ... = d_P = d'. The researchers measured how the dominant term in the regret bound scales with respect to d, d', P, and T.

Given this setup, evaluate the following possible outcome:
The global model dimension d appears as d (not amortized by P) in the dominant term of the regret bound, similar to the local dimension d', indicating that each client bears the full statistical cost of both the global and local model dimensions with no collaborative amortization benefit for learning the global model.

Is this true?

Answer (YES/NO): NO